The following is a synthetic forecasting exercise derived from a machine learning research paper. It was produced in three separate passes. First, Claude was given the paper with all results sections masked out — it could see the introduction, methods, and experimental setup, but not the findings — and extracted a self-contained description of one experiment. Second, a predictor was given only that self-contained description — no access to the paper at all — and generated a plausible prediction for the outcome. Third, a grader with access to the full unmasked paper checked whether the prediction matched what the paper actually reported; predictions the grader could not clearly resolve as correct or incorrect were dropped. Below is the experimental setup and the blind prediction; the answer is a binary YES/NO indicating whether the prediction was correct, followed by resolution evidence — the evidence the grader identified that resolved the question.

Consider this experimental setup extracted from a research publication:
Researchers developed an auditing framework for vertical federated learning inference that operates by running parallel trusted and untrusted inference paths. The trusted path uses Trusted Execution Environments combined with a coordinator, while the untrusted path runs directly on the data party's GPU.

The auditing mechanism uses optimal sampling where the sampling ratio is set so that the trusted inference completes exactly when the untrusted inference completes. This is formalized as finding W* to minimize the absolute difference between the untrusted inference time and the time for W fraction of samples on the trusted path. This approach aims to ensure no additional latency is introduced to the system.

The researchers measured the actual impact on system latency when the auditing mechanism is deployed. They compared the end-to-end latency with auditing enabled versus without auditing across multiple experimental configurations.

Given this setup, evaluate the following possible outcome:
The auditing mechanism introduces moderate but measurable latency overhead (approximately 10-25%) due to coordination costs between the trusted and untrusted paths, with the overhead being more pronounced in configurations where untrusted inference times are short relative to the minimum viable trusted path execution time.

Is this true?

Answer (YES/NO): NO